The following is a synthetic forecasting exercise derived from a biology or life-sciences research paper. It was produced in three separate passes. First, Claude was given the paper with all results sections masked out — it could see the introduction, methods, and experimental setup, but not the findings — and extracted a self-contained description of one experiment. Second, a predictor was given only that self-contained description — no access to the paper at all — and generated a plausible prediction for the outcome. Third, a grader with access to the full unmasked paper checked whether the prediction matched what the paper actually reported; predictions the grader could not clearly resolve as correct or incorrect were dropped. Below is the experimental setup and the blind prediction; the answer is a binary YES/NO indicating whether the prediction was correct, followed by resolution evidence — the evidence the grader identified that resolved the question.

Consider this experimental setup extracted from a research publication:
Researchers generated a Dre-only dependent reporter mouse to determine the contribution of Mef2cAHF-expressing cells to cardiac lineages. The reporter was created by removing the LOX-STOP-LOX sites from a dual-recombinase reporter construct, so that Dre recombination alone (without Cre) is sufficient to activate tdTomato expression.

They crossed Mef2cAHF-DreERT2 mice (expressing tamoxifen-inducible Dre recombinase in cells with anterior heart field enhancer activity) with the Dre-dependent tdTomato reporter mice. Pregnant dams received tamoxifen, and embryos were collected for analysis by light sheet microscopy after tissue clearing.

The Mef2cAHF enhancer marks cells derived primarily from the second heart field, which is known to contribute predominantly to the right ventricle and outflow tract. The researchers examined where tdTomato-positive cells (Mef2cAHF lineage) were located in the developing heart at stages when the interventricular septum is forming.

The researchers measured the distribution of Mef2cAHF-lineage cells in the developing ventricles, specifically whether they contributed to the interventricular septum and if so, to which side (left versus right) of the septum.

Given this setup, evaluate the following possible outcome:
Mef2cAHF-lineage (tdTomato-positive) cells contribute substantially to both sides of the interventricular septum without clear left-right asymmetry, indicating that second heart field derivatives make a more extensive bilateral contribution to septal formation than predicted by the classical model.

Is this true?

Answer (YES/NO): NO